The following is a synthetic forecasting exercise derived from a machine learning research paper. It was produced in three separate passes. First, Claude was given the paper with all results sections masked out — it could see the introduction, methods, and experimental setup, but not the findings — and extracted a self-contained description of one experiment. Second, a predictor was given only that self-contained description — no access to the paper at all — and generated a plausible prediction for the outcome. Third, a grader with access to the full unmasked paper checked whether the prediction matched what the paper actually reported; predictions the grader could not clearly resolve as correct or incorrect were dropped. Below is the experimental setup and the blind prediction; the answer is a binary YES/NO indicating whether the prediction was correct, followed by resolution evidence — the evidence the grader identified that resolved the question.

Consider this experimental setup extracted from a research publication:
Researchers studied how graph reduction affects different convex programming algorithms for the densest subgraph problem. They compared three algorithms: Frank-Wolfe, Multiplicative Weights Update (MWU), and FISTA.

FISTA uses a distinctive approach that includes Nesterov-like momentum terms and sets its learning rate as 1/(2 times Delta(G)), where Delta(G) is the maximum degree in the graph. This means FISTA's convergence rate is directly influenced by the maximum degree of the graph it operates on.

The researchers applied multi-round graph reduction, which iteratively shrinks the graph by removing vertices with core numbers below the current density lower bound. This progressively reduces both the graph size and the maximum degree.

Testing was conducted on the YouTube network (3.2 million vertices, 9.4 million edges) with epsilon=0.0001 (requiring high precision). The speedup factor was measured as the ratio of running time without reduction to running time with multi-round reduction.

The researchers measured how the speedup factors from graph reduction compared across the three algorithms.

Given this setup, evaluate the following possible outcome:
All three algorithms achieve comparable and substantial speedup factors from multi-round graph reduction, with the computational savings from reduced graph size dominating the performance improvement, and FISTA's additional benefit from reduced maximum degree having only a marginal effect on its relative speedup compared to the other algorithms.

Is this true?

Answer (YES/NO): NO